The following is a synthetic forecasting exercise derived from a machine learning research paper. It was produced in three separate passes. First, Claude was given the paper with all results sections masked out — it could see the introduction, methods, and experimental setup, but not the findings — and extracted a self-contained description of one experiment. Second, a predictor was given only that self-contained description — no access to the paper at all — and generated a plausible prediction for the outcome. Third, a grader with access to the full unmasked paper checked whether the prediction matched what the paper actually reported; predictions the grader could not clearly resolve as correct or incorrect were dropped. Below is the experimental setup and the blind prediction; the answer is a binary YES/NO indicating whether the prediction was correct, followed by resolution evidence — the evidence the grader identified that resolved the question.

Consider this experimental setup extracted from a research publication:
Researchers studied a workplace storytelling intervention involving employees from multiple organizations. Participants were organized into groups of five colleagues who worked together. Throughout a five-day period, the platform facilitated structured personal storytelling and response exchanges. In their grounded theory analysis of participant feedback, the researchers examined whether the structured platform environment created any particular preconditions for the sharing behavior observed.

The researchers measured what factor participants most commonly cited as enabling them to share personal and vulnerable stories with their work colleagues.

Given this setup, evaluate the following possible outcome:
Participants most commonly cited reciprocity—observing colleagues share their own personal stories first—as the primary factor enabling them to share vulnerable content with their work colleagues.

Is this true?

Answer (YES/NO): NO